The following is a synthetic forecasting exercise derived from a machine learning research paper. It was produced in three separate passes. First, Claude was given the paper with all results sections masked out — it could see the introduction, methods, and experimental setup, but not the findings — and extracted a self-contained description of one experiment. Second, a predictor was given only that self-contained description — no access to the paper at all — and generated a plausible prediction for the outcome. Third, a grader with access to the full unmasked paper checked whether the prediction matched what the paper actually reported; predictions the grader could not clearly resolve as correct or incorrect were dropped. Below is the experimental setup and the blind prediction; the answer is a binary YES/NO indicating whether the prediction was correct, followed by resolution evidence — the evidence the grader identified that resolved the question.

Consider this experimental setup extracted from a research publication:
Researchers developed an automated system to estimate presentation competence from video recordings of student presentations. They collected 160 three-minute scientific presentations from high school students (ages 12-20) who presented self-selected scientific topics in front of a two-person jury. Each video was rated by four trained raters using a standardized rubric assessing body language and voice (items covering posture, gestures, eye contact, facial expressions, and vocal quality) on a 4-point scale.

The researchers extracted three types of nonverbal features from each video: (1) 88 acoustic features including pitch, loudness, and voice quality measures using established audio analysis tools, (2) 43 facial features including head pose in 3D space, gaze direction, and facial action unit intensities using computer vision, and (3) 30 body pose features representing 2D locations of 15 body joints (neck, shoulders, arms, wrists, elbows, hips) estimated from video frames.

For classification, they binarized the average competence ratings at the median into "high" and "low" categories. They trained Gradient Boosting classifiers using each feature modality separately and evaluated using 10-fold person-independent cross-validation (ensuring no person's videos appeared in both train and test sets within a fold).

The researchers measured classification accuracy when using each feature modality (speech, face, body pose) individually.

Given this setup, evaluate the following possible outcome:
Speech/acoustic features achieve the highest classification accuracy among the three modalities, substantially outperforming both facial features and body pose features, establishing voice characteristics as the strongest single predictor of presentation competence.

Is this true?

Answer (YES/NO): NO